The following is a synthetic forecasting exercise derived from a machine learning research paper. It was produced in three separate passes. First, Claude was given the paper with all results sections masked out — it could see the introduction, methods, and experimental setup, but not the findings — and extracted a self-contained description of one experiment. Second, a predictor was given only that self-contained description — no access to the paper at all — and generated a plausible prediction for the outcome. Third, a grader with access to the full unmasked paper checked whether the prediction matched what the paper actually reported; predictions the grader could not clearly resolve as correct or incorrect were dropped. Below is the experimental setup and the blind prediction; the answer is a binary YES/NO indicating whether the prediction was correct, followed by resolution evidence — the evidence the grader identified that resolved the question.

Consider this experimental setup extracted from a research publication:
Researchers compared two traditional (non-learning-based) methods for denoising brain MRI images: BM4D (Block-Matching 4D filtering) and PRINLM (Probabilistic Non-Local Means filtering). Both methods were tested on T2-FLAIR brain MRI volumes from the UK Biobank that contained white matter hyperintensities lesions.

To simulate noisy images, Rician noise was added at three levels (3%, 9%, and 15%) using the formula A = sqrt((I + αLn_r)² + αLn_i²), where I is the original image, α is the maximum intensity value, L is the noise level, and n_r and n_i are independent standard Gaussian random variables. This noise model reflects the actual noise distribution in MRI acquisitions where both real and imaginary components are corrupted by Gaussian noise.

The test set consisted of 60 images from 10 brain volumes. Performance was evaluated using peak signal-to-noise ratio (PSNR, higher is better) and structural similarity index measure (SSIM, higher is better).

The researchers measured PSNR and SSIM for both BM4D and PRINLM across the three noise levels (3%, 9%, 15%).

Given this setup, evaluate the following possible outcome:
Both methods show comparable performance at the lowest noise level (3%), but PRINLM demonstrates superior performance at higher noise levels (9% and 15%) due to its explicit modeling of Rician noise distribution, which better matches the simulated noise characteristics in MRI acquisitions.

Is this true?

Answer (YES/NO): NO